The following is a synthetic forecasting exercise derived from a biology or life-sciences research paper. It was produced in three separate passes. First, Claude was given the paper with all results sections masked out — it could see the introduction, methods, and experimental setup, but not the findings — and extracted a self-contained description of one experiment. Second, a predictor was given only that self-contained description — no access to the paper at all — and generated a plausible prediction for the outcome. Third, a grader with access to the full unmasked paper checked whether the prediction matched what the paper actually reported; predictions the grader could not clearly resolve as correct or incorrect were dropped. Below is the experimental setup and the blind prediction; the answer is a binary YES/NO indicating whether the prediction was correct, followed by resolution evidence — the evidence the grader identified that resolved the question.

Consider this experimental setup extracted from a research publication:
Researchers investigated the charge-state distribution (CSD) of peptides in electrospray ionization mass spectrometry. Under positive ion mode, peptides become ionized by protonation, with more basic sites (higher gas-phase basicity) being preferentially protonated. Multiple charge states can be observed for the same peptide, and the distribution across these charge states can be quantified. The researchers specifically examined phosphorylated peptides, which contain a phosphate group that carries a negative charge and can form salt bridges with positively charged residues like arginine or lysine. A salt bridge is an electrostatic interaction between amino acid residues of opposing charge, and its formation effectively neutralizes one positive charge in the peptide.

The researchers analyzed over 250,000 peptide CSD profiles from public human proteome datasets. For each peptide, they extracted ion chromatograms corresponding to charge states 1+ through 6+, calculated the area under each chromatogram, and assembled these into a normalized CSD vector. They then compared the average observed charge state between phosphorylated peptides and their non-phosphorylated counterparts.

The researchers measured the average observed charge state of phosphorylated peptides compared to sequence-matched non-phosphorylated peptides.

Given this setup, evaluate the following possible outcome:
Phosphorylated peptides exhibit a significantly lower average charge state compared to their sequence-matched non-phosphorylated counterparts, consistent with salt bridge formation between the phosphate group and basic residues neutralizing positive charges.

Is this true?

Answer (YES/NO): NO